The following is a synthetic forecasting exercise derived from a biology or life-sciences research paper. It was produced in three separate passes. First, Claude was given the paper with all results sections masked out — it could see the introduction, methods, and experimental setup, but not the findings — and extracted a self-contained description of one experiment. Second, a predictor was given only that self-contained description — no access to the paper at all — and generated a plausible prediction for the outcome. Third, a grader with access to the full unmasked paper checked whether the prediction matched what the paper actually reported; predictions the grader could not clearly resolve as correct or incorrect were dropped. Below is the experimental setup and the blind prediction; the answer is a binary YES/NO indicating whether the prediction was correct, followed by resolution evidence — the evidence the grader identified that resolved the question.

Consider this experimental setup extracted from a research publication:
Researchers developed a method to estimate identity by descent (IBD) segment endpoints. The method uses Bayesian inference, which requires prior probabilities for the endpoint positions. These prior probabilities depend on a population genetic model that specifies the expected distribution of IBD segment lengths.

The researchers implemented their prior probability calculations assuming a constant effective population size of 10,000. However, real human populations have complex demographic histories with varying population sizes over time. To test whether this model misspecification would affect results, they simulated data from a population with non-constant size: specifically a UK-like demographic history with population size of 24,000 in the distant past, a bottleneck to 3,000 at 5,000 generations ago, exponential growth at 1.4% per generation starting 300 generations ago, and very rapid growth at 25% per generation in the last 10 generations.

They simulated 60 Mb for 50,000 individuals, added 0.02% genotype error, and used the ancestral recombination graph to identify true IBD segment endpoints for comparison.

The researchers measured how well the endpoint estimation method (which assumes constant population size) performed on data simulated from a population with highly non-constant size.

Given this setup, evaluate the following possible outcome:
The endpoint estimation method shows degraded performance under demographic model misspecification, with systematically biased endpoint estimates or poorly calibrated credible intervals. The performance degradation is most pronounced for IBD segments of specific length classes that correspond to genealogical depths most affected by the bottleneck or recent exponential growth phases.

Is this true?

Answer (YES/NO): NO